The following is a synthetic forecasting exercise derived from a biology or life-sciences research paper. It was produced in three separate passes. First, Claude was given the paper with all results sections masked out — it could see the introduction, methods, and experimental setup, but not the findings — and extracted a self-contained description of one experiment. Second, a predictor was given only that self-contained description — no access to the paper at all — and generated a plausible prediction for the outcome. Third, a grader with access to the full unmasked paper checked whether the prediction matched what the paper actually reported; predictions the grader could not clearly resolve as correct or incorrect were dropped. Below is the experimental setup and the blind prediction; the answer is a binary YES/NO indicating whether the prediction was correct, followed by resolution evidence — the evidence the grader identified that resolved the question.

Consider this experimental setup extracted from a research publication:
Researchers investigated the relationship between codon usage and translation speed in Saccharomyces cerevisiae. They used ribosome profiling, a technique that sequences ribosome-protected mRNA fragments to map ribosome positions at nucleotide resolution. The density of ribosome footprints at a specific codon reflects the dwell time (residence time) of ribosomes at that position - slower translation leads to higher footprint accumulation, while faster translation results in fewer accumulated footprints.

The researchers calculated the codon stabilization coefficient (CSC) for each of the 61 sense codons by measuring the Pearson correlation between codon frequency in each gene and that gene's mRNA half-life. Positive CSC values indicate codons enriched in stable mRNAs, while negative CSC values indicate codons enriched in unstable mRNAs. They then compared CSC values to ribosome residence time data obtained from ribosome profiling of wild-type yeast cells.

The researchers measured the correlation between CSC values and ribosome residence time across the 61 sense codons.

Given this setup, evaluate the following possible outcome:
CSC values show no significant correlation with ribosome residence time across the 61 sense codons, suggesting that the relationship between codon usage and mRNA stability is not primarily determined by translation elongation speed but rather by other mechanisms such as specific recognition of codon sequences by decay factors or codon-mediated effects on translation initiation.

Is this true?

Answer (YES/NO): NO